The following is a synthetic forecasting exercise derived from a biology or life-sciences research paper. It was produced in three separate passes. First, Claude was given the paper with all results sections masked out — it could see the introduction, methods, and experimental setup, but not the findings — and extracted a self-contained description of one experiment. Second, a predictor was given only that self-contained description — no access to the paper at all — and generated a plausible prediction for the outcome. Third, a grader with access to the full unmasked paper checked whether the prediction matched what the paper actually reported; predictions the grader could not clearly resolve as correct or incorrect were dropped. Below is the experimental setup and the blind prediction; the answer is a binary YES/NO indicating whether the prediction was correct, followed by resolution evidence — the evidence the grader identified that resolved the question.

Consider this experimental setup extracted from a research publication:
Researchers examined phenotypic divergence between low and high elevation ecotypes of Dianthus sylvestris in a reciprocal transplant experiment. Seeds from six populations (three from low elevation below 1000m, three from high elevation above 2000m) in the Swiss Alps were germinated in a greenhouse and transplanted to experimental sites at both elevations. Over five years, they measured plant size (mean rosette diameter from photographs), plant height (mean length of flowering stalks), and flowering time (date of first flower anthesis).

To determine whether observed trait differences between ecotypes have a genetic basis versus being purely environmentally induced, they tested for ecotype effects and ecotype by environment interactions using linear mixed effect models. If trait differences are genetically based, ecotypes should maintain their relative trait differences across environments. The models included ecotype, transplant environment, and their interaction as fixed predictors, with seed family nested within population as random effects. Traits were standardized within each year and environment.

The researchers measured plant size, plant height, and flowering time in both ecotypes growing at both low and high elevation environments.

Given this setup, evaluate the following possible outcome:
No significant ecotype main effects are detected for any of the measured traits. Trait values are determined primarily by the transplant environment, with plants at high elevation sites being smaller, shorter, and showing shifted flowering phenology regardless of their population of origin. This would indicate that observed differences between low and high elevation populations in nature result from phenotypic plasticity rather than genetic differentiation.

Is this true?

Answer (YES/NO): NO